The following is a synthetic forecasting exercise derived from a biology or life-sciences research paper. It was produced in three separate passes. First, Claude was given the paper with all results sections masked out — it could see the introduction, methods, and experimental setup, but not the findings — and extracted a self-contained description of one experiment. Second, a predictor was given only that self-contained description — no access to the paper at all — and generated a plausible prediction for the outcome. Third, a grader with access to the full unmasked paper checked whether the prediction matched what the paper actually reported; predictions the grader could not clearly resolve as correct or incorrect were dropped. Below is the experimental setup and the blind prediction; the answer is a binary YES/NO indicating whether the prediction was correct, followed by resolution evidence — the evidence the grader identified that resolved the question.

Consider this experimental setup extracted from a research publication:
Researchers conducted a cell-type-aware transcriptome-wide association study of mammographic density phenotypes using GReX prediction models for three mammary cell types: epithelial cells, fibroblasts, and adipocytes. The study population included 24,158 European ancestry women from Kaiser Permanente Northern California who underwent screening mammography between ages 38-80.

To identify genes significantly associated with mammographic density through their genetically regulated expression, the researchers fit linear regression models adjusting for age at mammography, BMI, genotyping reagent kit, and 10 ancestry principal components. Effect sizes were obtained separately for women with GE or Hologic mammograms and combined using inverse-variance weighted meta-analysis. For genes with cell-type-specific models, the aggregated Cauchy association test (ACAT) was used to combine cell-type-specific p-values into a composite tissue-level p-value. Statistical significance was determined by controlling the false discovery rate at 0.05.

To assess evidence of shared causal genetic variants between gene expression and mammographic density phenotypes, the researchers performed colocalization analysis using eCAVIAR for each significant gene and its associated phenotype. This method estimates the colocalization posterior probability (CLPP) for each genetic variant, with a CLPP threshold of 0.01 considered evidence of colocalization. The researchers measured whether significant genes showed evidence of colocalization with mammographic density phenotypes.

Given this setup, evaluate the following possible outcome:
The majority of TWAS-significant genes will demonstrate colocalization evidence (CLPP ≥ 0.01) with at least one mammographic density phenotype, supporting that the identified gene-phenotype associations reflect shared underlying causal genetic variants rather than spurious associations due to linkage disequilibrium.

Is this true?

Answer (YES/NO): NO